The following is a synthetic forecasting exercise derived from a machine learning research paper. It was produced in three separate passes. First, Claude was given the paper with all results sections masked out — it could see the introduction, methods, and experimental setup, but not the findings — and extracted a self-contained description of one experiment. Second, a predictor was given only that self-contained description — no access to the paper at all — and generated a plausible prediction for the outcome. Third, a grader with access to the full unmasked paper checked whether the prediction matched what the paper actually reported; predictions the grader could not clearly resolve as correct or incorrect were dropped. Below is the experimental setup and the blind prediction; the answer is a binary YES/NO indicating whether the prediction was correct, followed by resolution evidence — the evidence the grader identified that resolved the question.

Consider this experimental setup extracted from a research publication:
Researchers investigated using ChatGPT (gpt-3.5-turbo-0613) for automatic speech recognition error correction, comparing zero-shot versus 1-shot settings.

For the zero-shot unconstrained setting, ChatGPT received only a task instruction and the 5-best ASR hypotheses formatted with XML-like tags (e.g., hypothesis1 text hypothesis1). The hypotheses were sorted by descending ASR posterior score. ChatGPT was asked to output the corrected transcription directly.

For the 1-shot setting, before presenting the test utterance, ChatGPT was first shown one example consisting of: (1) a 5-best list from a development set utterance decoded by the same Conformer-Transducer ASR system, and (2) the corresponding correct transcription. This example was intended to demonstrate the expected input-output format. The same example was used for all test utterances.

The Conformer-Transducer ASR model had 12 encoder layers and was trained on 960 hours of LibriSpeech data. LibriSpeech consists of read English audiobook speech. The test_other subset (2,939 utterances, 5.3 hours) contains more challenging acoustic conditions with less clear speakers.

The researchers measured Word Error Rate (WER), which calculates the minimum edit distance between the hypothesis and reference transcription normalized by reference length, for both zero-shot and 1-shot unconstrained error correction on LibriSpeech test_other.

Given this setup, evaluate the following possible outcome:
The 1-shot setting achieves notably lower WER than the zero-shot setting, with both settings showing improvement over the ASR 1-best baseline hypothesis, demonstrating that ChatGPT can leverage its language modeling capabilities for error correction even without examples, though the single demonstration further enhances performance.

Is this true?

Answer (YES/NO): YES